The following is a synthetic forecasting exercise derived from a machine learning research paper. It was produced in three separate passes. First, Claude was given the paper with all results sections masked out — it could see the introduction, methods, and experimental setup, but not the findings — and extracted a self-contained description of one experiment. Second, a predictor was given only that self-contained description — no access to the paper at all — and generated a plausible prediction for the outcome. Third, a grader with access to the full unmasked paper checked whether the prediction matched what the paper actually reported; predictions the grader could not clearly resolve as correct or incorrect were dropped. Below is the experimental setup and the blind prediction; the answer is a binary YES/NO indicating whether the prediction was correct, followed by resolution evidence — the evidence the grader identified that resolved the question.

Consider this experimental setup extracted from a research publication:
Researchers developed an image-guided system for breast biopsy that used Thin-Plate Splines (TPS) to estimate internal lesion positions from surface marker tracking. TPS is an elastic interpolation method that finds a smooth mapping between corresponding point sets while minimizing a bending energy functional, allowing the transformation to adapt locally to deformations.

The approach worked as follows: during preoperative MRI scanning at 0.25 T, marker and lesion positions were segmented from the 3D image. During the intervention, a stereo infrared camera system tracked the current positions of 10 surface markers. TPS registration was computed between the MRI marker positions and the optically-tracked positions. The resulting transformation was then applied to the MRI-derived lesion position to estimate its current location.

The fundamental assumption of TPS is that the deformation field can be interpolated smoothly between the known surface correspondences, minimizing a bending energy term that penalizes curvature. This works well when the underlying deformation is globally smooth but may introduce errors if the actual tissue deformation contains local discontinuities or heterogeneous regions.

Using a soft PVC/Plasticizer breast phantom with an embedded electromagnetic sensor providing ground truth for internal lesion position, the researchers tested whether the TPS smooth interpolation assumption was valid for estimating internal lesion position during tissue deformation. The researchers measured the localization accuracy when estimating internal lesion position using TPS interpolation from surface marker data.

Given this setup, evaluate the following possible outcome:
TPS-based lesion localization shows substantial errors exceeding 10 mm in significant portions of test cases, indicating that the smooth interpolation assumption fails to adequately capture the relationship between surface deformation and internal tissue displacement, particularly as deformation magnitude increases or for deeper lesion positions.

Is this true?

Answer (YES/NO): NO